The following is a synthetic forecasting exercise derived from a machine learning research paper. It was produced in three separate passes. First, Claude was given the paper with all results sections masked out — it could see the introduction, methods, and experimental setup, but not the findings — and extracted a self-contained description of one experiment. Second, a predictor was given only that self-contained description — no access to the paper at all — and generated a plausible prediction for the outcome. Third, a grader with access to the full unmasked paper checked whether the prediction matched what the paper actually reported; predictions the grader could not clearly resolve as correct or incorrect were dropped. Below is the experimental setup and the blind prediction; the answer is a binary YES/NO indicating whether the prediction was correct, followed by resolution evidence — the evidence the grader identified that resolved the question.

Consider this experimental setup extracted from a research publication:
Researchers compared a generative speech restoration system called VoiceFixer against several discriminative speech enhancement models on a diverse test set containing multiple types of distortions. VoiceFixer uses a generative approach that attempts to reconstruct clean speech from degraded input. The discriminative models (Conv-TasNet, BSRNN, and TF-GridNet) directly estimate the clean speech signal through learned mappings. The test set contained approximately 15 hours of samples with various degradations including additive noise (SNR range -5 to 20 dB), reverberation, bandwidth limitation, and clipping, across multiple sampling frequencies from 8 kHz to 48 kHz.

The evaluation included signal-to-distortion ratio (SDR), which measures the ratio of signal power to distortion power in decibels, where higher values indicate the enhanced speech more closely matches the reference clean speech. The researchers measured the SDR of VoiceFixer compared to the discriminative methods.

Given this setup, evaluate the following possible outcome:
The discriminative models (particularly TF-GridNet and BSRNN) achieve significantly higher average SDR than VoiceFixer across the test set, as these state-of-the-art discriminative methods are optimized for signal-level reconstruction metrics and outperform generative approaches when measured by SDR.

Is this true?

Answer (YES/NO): YES